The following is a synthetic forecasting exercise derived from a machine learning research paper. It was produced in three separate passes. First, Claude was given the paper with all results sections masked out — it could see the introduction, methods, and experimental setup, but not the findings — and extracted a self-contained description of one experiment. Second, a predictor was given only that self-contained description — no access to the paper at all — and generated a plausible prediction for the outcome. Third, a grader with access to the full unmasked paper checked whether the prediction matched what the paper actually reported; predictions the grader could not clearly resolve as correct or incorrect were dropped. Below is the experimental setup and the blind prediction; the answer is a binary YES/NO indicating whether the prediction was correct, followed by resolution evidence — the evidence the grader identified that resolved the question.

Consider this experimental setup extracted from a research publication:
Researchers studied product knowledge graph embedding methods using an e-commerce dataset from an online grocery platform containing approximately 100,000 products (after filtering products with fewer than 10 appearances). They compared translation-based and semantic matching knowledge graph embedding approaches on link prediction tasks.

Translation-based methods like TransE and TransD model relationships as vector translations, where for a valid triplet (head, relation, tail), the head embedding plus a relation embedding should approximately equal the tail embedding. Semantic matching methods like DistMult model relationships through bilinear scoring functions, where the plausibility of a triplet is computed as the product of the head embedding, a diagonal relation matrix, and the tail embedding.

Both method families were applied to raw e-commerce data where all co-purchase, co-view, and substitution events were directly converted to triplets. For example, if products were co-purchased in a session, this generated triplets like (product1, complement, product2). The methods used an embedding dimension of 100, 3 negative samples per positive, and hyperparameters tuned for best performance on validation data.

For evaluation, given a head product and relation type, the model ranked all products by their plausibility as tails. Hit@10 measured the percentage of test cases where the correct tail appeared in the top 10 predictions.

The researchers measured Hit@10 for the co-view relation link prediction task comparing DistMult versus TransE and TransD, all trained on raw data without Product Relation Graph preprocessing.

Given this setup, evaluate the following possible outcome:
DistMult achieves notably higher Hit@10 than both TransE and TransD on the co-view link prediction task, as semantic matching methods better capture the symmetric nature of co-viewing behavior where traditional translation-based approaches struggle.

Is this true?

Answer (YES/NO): YES